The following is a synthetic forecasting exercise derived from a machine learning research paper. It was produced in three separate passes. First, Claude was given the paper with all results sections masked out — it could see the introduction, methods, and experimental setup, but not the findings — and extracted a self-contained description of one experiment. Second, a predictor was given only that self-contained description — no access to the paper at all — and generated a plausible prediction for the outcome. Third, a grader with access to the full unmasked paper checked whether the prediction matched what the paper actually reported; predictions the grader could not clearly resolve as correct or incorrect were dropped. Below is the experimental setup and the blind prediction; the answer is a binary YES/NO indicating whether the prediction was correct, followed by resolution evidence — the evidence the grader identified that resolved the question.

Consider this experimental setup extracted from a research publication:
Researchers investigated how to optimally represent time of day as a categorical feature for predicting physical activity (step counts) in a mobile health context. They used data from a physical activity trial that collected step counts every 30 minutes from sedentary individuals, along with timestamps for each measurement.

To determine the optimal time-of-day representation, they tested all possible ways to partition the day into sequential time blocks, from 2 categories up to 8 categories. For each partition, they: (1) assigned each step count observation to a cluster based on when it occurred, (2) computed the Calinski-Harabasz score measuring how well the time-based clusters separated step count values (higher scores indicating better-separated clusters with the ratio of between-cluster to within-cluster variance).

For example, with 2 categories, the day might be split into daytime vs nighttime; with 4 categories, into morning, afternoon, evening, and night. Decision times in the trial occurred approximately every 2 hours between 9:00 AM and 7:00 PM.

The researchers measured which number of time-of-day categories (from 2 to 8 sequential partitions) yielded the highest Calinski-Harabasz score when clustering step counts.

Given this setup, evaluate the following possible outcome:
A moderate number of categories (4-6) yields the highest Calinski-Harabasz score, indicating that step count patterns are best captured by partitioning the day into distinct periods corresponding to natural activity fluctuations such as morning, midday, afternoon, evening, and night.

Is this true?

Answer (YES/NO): NO